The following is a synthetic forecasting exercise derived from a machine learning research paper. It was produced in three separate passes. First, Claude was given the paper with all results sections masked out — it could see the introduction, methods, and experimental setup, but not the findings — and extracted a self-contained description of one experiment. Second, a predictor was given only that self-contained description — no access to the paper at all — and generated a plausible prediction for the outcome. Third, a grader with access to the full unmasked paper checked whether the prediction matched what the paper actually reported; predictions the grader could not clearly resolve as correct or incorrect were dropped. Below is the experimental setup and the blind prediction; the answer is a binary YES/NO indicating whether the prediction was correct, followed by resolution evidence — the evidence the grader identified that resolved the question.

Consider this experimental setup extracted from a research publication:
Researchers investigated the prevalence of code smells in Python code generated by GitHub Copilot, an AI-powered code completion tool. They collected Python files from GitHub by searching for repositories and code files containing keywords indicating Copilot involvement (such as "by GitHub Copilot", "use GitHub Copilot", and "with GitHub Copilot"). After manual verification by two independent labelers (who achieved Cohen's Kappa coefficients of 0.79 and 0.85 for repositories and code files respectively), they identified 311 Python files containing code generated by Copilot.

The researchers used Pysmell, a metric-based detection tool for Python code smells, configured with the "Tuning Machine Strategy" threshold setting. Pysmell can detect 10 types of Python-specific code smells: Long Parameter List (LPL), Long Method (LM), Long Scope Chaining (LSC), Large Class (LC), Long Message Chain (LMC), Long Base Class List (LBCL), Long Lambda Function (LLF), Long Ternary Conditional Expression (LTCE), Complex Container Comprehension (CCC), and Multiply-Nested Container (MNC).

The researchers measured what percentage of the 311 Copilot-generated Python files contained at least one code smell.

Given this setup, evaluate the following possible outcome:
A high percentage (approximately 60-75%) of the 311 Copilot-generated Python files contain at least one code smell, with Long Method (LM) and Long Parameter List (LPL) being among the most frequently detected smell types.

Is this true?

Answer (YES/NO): NO